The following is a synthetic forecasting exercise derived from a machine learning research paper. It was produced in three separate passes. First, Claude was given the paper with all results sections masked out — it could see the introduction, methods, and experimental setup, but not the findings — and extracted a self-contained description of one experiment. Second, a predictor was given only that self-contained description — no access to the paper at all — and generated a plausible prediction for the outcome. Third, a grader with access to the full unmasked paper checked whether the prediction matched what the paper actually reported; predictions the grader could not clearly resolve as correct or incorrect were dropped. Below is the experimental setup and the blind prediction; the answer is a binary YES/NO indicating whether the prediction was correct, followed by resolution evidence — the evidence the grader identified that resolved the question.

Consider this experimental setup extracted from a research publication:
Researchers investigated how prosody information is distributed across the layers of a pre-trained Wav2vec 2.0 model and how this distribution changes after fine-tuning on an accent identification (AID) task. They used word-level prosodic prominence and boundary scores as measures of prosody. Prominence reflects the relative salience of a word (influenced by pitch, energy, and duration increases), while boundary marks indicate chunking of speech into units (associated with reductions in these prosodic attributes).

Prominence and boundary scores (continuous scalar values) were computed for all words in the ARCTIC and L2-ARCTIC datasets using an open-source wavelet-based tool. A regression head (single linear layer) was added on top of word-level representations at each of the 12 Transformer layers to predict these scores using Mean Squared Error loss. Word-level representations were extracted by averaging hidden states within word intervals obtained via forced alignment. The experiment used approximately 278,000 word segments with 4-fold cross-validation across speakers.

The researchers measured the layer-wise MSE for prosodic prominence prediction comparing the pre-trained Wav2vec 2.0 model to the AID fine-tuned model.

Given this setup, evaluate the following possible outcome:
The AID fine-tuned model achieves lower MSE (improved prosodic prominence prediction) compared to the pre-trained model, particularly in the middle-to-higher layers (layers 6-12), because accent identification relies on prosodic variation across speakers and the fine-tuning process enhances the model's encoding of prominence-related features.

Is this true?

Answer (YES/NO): NO